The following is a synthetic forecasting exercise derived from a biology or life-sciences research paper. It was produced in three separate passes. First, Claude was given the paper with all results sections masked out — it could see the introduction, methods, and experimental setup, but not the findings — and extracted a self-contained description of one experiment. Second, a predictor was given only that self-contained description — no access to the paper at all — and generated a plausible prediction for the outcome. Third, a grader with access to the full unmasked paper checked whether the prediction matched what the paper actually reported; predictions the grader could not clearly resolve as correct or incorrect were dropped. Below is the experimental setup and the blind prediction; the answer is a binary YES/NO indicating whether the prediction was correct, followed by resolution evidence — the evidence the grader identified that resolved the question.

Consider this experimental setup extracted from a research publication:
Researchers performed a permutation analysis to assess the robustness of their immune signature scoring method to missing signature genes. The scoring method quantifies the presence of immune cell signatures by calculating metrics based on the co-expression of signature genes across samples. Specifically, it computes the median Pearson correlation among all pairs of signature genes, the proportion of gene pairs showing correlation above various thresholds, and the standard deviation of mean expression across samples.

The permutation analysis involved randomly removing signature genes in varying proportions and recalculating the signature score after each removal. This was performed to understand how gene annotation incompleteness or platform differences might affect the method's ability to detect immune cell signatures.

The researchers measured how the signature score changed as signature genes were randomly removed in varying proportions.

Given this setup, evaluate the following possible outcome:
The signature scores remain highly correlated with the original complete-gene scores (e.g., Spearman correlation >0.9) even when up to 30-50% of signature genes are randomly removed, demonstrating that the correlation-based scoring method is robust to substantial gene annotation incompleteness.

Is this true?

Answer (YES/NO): NO